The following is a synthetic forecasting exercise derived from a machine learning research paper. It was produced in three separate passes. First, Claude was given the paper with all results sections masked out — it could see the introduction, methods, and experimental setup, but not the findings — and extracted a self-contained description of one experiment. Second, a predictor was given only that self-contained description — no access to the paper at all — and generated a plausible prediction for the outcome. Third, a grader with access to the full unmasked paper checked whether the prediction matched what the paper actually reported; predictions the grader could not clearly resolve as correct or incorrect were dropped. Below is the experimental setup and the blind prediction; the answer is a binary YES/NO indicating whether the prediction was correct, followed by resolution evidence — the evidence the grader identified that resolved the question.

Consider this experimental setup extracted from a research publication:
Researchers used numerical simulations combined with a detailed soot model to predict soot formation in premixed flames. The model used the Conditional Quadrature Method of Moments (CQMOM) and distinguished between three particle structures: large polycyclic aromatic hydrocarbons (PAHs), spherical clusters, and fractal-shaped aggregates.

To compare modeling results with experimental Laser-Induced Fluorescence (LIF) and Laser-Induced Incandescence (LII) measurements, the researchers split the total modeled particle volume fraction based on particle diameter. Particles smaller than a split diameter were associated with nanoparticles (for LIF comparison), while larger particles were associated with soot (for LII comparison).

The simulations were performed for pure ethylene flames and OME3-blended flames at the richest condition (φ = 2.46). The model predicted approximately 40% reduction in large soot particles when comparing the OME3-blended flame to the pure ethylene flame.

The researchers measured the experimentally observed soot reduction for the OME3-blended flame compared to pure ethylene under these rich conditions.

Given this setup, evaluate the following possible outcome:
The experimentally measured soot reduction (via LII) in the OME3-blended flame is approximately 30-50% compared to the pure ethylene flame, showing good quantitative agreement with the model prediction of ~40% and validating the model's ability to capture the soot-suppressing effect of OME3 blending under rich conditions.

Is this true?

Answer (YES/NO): NO